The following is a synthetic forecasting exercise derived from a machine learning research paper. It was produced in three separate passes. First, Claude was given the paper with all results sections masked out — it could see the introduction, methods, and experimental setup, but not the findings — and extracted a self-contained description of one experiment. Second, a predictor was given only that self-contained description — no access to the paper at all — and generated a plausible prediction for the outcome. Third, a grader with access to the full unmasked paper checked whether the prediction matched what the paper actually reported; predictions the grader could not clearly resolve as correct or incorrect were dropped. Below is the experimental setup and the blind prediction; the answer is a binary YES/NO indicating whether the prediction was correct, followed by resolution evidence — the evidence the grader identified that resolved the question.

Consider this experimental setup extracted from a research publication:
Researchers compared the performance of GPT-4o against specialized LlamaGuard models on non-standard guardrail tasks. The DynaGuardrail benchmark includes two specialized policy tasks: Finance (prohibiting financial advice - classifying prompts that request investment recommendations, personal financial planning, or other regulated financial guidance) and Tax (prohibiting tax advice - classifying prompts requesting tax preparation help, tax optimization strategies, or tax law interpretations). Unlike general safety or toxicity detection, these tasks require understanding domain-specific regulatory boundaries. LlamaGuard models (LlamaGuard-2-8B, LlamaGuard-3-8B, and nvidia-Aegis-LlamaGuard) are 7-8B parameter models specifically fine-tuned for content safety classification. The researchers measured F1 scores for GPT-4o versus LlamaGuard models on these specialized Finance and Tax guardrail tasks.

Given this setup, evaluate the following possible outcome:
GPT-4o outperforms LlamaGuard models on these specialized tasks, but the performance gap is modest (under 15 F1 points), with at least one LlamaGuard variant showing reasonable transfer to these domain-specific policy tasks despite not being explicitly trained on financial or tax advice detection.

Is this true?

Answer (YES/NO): YES